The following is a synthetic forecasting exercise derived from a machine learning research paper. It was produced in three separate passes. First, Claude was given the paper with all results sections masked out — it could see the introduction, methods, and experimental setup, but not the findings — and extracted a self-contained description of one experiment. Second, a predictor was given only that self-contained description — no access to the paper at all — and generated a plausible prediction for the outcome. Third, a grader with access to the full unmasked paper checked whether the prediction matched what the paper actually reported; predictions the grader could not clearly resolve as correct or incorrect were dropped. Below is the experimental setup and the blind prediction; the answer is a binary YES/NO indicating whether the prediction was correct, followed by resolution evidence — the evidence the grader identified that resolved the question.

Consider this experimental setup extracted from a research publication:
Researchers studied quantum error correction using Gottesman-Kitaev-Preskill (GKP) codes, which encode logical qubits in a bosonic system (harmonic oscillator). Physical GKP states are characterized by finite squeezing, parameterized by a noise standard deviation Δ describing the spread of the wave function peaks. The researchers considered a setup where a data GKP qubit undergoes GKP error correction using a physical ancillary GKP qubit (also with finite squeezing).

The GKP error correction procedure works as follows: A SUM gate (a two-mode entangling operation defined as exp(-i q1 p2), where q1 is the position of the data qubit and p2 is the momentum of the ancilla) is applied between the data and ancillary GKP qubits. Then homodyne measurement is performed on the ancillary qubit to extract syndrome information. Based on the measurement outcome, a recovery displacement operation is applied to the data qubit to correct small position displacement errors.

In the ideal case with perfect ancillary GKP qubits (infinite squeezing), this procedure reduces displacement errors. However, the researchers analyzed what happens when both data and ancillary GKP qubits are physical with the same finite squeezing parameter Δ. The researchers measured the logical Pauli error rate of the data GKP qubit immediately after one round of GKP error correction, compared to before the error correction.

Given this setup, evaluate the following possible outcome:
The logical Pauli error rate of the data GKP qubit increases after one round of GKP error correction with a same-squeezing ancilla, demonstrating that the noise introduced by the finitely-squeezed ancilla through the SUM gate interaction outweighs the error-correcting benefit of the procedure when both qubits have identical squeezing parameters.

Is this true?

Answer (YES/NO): YES